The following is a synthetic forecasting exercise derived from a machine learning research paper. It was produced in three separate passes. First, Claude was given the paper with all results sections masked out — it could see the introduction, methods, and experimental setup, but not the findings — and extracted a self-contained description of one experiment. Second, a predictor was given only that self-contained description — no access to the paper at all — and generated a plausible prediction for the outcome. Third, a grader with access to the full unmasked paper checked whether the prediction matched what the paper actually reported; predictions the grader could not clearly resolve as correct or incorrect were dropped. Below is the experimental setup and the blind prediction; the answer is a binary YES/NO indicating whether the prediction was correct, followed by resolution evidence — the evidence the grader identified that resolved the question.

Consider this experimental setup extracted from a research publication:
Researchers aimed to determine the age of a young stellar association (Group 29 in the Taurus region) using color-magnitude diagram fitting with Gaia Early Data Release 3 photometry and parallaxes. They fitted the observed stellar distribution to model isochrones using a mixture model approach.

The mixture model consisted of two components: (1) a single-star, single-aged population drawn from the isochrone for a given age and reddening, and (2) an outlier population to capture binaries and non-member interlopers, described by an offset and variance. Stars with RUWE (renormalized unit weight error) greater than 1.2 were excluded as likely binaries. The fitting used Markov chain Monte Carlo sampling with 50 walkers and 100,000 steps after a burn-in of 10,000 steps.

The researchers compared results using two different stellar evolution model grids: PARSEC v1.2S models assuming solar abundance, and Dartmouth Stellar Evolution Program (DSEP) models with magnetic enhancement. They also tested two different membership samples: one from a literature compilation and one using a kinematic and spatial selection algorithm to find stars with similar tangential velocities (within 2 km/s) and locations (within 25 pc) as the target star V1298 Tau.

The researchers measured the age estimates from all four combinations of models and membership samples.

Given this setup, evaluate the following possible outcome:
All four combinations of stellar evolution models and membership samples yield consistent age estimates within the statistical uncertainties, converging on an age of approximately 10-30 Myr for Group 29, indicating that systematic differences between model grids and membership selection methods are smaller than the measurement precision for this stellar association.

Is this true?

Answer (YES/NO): NO